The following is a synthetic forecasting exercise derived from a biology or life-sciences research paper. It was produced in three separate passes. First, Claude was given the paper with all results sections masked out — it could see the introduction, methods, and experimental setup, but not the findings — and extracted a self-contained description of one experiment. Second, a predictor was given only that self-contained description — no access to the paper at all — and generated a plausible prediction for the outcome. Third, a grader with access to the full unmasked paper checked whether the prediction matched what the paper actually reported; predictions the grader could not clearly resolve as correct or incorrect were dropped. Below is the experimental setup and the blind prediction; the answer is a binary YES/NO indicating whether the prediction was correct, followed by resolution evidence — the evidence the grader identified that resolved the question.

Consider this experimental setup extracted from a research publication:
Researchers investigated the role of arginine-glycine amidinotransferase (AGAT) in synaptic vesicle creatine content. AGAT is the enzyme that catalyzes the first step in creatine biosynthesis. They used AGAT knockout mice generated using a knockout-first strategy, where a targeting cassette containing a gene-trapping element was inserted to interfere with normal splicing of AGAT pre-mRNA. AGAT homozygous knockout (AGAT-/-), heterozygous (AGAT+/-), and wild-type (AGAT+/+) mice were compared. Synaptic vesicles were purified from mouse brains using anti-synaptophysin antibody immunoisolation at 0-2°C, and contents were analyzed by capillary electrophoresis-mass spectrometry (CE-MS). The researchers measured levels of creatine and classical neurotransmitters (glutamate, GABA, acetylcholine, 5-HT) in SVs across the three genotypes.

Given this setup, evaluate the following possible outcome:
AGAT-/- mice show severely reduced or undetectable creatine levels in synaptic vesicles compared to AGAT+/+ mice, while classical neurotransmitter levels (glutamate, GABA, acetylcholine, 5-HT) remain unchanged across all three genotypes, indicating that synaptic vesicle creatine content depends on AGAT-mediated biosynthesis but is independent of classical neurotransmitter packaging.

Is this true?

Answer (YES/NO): NO